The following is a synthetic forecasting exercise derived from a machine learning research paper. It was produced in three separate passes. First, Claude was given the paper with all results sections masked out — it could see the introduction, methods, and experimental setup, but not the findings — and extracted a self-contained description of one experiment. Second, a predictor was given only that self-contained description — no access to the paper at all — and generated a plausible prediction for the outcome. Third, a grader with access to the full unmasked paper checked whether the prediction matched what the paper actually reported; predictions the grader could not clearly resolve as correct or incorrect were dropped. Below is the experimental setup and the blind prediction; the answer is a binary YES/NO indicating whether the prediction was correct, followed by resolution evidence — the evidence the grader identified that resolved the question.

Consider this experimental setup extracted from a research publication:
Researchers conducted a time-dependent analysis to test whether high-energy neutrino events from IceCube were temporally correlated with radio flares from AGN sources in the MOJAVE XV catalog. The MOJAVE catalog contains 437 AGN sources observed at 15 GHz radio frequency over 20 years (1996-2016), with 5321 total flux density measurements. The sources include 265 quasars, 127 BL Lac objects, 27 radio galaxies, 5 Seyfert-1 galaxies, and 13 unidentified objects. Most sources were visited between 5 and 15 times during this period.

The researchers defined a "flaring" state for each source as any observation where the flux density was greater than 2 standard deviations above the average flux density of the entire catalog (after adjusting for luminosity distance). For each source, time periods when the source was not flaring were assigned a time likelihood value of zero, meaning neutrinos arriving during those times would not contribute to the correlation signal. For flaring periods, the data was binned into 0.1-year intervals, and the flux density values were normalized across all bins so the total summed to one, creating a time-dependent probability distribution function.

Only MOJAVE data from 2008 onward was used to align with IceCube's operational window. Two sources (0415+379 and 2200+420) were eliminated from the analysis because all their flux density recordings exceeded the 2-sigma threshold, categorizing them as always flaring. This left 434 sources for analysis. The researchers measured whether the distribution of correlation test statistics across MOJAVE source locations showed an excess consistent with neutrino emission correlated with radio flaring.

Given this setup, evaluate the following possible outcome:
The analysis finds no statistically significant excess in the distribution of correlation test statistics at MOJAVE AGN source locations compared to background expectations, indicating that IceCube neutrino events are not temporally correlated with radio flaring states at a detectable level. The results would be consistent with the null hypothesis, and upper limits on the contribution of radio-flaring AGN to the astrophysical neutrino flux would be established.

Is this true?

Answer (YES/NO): YES